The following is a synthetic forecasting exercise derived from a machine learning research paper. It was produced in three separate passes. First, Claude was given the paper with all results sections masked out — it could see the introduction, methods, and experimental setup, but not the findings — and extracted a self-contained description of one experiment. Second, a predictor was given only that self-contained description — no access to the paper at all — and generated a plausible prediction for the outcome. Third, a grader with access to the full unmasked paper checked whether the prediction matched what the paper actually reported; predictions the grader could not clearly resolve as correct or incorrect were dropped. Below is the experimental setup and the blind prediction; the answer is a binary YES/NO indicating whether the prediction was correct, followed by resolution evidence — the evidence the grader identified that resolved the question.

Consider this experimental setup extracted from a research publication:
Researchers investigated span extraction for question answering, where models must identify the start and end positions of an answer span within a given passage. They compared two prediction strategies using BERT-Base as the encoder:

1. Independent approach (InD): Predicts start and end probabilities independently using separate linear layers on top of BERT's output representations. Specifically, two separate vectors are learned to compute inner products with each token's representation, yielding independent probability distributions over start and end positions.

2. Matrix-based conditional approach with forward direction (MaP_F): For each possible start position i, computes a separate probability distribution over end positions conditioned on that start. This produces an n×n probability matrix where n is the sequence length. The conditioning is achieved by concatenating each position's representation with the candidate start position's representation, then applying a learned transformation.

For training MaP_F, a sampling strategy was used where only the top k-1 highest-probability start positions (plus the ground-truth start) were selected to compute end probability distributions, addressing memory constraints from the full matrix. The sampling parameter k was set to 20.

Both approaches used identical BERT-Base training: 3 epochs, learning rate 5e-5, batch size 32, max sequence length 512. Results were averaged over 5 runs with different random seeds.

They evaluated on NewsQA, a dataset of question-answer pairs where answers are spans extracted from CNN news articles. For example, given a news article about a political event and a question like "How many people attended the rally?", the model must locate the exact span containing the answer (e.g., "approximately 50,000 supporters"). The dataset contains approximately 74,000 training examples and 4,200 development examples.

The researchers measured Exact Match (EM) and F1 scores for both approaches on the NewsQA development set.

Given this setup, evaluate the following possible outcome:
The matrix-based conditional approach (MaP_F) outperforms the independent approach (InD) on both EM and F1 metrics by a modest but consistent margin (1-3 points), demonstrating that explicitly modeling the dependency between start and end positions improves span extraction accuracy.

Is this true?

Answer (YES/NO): NO